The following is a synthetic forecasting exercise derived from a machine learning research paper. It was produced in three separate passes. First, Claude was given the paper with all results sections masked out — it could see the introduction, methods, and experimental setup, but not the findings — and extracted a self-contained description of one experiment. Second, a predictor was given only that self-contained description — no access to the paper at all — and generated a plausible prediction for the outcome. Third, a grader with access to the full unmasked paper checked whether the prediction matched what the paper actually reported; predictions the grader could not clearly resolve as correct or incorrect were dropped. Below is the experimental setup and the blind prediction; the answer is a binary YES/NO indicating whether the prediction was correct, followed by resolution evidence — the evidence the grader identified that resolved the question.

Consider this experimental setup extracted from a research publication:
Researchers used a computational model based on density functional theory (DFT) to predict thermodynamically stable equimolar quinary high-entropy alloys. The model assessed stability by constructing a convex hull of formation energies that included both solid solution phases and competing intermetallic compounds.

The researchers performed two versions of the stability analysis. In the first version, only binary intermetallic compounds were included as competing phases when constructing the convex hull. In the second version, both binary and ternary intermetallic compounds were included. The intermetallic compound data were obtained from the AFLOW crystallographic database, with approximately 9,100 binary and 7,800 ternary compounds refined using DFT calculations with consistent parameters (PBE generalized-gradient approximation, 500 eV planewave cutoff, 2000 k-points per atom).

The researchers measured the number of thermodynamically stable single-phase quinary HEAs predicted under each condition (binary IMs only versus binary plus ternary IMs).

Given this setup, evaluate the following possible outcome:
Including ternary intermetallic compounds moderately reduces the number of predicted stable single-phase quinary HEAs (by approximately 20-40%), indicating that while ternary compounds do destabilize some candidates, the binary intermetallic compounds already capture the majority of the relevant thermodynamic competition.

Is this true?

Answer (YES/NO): NO